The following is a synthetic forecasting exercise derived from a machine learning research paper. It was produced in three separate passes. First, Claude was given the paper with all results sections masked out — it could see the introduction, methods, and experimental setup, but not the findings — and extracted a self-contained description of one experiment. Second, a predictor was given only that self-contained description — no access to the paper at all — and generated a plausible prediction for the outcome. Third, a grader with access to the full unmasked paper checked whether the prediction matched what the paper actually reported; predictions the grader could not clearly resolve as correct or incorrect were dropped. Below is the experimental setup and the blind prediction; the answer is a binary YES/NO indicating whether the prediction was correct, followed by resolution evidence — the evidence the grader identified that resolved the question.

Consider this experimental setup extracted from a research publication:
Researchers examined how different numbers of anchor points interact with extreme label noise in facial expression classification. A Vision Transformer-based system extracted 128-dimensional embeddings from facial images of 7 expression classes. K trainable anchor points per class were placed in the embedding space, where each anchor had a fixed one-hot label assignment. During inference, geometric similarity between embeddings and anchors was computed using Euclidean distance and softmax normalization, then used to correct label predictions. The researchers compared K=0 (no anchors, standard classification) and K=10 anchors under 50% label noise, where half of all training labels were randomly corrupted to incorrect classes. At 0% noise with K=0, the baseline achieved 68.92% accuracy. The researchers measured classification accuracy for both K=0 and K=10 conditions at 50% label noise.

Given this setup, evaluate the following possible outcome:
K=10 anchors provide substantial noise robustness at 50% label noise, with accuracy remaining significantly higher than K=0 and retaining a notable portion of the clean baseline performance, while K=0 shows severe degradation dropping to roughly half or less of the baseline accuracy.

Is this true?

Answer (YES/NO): NO